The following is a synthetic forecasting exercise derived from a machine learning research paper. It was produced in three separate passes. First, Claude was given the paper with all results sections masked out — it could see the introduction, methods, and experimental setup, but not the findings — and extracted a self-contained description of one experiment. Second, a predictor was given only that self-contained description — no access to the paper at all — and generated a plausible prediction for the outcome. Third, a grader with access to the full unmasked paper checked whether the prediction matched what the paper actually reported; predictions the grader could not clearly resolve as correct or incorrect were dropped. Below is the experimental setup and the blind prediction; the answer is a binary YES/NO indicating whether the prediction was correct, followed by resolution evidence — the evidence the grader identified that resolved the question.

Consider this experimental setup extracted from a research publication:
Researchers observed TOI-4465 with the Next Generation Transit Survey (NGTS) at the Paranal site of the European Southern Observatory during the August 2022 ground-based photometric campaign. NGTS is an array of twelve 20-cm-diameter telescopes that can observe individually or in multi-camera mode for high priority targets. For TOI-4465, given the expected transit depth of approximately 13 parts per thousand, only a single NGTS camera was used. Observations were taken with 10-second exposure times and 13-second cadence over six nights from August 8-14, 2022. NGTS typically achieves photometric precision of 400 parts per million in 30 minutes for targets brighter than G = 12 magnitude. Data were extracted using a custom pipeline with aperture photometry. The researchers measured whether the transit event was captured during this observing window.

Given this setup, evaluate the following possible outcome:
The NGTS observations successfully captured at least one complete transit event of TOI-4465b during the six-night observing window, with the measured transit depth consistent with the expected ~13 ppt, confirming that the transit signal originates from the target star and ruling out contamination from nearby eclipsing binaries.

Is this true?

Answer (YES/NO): NO